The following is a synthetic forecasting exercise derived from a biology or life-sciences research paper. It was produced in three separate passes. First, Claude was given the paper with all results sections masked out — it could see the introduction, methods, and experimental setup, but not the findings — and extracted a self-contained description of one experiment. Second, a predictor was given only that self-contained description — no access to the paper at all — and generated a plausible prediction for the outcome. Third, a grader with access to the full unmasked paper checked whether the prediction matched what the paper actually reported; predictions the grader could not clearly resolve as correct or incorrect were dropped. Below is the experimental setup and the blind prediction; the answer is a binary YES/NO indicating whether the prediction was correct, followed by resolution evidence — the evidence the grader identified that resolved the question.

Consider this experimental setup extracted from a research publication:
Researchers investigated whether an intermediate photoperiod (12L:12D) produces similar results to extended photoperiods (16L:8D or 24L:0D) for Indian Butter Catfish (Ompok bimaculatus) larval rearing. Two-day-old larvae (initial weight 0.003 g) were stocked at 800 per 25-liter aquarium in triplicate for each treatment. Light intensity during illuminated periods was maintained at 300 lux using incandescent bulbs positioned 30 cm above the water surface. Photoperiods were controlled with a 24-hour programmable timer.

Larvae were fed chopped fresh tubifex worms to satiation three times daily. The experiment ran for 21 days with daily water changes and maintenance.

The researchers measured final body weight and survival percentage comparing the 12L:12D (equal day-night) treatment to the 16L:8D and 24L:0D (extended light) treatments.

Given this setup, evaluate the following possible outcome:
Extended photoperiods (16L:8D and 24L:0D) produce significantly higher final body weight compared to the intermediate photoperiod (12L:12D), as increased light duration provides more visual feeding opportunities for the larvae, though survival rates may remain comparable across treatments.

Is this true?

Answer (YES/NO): NO